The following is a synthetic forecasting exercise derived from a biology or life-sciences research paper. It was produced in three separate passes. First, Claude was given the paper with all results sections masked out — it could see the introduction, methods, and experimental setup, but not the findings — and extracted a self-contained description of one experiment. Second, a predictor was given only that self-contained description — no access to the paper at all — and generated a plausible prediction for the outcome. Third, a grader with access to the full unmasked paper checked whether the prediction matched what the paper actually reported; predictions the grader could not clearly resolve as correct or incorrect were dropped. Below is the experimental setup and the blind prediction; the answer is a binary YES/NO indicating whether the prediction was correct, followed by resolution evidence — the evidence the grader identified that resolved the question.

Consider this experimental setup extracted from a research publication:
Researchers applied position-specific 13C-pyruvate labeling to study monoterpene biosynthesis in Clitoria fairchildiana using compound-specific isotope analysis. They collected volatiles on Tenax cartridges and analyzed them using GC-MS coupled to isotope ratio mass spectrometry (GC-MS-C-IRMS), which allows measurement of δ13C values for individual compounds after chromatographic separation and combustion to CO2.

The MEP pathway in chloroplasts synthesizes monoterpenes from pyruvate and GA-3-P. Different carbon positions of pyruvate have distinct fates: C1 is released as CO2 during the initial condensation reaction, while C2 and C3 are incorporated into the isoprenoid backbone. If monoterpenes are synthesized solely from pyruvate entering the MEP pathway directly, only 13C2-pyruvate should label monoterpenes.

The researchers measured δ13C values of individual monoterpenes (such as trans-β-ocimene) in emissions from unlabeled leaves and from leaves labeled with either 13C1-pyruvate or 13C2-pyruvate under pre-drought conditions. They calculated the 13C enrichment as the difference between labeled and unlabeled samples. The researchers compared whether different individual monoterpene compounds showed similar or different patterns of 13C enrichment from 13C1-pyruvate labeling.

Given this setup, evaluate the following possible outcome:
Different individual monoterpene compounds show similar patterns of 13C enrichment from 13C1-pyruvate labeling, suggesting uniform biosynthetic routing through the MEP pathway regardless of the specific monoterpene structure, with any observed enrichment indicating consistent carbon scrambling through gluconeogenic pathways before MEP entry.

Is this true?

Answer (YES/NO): NO